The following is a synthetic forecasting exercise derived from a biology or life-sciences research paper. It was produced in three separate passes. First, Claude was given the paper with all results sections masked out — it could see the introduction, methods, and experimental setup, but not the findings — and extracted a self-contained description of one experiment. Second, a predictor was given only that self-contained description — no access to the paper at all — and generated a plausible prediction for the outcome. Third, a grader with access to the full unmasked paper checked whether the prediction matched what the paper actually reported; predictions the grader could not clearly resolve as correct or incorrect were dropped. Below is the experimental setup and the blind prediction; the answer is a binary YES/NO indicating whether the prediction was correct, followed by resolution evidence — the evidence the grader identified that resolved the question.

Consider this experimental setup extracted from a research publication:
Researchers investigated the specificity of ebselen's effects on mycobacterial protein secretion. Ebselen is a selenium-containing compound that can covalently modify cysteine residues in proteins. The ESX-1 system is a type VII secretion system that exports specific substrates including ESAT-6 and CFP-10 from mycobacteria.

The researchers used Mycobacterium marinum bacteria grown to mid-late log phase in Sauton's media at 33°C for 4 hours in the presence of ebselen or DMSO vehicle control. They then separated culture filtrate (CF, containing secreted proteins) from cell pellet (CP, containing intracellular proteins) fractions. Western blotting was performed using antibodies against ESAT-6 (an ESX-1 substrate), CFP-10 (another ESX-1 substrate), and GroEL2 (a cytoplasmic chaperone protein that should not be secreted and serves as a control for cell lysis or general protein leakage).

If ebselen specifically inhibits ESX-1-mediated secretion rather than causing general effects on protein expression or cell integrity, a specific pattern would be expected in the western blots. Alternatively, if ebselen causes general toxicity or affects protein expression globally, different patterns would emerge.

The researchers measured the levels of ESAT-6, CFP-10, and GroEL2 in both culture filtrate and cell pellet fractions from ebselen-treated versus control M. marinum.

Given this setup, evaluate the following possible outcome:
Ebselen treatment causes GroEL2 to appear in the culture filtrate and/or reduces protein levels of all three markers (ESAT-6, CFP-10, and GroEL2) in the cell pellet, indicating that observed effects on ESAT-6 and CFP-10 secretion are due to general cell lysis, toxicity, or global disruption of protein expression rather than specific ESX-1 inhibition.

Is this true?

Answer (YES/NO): NO